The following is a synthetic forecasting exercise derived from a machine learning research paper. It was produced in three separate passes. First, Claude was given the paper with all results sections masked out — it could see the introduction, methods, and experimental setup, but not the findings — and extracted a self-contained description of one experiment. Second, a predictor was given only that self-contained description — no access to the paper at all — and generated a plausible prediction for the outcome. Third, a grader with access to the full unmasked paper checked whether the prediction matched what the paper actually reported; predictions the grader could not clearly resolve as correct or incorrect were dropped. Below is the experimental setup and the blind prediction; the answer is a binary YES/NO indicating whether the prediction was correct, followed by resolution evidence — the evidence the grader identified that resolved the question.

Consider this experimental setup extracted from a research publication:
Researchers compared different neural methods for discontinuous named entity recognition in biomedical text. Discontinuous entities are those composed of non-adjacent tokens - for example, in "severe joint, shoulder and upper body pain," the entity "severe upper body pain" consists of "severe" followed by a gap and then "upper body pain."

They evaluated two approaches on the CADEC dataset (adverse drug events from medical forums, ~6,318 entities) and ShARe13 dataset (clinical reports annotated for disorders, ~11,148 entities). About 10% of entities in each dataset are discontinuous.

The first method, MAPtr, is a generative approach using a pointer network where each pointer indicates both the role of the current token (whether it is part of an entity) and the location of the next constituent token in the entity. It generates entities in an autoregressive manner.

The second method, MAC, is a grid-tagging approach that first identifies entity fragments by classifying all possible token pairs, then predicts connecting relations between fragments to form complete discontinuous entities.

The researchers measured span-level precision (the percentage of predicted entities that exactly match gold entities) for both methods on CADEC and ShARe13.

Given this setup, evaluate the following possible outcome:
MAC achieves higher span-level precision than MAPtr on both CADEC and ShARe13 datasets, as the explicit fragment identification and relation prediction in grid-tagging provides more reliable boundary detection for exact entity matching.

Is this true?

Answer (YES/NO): NO